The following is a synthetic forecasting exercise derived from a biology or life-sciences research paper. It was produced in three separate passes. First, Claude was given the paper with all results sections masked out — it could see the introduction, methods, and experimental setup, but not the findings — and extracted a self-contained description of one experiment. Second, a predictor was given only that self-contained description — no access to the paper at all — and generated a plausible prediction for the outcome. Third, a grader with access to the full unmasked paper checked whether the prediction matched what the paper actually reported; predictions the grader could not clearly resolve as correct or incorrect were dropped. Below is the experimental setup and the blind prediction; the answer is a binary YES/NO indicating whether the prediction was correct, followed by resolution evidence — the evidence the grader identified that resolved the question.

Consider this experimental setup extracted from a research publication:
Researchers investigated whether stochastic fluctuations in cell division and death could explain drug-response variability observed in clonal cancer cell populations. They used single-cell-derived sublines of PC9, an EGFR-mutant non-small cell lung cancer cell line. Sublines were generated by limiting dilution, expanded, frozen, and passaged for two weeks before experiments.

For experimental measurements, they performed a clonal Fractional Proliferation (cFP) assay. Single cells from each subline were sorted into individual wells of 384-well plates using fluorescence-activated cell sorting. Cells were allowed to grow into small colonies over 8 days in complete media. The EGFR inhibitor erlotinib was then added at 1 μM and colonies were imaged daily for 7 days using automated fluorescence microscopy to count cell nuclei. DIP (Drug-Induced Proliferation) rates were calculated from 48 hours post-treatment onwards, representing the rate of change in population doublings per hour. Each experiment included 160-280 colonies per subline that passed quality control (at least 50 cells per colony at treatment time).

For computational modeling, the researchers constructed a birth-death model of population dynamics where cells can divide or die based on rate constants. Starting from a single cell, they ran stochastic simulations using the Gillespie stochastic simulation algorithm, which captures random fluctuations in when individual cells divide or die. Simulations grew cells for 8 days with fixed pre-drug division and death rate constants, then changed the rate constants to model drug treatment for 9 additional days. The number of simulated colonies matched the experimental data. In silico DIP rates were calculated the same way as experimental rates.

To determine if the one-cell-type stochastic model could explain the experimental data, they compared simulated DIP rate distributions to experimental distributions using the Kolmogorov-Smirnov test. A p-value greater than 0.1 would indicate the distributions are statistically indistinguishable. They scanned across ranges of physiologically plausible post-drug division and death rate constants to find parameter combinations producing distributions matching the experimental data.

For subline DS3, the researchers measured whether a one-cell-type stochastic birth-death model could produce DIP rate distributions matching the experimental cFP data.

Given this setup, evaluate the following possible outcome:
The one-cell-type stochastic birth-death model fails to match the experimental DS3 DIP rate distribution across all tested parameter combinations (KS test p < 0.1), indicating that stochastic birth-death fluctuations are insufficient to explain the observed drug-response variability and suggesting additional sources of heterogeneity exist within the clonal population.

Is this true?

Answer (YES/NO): NO